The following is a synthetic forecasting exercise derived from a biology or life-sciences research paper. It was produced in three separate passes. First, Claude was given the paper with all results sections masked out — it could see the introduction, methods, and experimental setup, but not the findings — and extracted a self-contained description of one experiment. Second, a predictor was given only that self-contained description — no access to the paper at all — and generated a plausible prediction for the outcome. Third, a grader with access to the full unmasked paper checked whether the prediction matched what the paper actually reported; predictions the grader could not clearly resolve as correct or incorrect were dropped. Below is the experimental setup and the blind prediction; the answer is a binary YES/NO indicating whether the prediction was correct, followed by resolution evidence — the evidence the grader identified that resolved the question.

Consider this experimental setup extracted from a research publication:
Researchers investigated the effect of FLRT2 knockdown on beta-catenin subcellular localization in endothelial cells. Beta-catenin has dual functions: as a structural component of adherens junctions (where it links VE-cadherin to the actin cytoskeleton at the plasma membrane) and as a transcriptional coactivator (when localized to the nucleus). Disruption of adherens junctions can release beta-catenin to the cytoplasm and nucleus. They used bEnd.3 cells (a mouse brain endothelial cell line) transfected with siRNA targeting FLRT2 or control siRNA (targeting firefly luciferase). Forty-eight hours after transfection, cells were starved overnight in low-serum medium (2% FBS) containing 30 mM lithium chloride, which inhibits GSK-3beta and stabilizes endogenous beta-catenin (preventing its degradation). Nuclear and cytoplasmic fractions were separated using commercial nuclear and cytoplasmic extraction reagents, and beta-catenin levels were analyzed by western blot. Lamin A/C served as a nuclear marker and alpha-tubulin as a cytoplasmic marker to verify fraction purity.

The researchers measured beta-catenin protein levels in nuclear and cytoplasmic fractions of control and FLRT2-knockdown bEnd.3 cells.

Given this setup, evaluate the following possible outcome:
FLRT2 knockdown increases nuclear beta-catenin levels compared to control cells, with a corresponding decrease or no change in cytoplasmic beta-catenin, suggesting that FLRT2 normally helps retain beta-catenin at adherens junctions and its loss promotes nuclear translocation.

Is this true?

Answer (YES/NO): YES